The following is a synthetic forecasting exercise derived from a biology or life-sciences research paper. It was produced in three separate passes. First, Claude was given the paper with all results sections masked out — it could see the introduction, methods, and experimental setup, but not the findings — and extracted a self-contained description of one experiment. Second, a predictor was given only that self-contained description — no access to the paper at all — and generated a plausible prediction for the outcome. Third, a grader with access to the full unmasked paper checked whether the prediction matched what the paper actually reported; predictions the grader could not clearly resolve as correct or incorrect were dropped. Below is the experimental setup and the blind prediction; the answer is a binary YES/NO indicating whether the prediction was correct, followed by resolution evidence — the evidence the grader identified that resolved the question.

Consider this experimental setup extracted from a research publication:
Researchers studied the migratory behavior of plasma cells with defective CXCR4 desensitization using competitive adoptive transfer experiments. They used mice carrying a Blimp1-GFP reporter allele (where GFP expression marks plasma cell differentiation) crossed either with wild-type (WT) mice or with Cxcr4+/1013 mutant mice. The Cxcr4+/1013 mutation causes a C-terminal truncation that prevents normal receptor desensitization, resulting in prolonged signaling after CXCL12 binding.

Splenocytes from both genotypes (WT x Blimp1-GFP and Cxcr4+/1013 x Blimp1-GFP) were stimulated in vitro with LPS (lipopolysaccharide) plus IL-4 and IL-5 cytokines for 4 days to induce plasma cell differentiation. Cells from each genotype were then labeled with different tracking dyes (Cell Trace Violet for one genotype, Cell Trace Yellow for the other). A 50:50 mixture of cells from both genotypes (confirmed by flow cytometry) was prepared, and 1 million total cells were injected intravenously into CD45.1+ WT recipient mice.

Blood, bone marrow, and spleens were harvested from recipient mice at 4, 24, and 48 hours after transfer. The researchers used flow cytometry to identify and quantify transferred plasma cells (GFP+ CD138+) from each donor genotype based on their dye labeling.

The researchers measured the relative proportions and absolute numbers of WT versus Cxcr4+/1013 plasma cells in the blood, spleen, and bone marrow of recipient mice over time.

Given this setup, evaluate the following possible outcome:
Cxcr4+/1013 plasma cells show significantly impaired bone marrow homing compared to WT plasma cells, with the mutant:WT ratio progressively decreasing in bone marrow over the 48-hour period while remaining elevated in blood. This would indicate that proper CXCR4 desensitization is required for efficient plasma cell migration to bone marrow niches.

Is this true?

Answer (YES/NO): NO